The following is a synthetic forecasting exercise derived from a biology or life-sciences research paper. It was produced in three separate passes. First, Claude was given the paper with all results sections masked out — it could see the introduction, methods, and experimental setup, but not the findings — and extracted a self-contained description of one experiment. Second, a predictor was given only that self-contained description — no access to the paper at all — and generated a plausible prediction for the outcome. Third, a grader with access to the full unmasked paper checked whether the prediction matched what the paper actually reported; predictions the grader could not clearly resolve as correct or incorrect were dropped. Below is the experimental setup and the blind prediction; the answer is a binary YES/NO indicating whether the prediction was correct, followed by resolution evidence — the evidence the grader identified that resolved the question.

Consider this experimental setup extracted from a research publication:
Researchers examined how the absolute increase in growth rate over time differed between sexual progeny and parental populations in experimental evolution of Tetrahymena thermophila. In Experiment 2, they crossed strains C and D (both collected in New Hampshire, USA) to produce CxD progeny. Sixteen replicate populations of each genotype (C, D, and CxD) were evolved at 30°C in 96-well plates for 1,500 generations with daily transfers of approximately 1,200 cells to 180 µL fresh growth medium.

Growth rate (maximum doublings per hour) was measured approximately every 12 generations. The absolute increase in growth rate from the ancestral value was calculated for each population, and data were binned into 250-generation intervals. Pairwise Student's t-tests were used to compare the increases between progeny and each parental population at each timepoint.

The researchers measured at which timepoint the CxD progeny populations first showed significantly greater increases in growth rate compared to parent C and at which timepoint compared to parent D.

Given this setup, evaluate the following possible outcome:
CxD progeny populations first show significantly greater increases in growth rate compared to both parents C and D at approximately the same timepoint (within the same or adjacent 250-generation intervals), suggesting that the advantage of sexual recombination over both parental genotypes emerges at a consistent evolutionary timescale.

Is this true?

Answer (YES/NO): YES